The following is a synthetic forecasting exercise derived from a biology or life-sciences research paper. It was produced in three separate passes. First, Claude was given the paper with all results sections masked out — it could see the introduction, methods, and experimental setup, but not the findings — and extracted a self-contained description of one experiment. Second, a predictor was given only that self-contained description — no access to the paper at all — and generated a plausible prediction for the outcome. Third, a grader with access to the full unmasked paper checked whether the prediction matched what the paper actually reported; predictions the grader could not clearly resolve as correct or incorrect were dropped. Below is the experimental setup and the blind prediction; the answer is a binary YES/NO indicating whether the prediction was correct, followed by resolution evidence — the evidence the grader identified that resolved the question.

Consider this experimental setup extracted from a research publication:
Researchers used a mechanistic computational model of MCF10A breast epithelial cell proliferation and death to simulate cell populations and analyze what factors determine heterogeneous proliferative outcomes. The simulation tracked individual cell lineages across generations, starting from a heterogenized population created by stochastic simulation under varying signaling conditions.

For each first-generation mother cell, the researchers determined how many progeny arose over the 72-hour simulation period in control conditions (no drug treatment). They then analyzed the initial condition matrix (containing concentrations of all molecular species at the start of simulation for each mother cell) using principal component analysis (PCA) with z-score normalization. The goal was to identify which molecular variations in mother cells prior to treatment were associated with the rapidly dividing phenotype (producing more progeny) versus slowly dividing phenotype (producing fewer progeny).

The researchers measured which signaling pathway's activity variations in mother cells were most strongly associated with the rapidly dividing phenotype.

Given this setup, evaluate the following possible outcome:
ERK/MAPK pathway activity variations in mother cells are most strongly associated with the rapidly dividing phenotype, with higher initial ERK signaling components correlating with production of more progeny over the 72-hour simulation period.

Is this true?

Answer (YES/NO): YES